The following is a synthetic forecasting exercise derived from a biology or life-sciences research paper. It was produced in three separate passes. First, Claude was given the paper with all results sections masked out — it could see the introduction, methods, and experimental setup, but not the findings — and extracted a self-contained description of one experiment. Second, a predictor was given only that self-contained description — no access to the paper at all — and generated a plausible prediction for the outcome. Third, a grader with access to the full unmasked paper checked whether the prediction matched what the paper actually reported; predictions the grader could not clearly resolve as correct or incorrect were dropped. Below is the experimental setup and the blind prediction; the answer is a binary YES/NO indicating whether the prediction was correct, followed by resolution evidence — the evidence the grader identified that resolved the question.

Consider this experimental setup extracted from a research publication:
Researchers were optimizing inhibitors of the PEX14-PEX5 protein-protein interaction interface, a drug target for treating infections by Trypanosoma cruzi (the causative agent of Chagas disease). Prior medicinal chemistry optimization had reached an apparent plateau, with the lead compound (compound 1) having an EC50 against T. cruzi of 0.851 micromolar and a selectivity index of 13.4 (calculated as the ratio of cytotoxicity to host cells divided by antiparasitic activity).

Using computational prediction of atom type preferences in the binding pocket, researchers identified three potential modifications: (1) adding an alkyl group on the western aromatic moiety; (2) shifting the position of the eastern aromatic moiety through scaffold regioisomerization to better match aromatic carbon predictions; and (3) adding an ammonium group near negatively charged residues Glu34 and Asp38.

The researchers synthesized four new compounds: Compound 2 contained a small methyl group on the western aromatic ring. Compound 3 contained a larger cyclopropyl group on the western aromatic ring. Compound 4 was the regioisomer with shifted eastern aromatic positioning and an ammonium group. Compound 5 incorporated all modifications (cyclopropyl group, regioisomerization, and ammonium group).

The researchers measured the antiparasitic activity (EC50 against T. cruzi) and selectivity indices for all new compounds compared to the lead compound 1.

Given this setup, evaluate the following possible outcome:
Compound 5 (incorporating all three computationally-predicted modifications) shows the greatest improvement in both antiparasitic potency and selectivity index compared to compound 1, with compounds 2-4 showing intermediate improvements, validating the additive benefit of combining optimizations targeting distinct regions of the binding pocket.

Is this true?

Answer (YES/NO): NO